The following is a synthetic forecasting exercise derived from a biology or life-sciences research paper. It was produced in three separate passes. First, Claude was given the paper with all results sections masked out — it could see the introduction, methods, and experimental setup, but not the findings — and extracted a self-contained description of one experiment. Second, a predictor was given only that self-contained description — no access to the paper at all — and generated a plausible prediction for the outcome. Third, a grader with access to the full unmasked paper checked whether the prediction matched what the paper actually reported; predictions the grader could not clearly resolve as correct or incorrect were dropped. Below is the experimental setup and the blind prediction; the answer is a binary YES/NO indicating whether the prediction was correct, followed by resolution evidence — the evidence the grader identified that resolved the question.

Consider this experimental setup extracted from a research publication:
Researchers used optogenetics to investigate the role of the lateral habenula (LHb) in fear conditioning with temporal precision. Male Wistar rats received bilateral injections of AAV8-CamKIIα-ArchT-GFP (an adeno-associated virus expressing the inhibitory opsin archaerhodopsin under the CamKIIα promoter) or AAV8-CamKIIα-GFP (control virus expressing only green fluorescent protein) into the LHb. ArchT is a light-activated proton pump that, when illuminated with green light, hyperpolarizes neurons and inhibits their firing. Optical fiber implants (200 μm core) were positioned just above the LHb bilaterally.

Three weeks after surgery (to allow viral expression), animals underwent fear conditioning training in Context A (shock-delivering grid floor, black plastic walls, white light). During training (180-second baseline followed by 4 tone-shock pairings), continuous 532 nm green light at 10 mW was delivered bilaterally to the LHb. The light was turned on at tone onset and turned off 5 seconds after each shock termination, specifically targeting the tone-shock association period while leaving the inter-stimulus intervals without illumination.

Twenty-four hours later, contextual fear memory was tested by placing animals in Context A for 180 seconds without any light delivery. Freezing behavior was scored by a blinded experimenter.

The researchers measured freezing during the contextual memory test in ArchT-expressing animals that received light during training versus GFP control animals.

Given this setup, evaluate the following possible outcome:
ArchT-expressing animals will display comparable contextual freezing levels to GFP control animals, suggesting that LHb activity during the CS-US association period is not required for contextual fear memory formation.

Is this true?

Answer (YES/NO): YES